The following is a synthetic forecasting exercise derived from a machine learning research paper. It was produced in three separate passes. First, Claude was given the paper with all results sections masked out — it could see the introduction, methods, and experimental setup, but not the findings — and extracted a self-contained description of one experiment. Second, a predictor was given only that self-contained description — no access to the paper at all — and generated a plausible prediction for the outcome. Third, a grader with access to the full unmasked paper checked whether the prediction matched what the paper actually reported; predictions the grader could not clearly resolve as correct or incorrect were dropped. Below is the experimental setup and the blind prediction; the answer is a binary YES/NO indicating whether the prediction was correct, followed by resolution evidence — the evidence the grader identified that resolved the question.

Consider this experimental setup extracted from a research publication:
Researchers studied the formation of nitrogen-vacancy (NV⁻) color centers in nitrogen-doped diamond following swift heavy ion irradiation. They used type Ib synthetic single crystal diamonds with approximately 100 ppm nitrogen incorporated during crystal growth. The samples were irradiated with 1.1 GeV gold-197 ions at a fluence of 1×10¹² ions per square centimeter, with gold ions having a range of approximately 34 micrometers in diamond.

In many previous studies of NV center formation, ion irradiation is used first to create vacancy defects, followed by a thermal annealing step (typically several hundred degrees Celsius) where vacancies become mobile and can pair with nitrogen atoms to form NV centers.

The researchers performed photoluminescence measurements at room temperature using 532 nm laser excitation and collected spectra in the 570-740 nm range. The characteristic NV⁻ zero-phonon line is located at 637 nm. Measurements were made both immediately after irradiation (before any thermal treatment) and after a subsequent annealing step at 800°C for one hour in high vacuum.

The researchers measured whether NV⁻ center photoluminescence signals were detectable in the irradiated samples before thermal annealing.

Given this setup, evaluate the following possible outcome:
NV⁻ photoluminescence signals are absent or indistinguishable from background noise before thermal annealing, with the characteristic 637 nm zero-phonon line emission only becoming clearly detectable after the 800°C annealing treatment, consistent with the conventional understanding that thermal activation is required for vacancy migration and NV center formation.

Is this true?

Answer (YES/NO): NO